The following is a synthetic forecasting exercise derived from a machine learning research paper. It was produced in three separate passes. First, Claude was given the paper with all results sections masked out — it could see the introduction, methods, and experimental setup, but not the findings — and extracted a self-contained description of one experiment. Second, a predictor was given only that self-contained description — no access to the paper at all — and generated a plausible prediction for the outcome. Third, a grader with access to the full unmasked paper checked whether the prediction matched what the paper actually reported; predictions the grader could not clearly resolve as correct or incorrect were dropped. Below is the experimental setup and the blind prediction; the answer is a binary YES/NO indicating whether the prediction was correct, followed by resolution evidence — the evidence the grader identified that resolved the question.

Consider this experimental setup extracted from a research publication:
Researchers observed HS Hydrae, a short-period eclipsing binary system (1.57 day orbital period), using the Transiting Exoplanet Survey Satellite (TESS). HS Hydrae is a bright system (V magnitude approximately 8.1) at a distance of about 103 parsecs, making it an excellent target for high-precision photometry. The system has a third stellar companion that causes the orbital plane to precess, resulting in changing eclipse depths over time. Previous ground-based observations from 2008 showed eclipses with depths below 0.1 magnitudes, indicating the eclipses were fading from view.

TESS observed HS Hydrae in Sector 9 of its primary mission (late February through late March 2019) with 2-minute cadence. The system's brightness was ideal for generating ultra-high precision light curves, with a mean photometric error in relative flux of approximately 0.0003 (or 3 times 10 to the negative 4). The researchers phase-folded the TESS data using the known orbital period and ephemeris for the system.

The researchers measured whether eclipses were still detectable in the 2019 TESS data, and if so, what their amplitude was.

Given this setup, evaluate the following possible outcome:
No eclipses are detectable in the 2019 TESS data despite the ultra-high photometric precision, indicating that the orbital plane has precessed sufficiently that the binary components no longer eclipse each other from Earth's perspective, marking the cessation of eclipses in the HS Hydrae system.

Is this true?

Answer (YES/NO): NO